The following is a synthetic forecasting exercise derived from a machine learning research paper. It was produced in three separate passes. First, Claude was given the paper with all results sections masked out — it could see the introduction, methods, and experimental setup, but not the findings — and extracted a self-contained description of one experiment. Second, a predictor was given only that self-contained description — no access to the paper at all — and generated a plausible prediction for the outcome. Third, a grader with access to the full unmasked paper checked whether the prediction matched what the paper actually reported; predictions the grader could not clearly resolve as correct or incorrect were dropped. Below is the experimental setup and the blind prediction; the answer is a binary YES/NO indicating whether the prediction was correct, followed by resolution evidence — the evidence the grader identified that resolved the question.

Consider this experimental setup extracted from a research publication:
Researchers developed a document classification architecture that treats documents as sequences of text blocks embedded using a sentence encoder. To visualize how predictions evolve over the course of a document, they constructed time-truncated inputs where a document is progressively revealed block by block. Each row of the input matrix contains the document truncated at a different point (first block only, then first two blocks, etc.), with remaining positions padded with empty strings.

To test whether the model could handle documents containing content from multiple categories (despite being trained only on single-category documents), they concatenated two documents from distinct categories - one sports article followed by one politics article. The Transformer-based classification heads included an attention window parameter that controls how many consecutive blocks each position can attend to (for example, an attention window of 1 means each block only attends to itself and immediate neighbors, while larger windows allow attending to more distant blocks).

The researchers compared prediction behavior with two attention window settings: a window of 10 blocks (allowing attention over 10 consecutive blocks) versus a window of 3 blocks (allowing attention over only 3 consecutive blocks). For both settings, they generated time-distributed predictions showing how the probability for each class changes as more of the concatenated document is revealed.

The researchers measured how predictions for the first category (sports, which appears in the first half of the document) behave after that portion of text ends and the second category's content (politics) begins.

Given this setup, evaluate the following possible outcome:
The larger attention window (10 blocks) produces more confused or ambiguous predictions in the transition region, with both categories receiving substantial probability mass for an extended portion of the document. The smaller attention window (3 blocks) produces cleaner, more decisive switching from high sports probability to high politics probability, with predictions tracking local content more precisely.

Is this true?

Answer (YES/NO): NO